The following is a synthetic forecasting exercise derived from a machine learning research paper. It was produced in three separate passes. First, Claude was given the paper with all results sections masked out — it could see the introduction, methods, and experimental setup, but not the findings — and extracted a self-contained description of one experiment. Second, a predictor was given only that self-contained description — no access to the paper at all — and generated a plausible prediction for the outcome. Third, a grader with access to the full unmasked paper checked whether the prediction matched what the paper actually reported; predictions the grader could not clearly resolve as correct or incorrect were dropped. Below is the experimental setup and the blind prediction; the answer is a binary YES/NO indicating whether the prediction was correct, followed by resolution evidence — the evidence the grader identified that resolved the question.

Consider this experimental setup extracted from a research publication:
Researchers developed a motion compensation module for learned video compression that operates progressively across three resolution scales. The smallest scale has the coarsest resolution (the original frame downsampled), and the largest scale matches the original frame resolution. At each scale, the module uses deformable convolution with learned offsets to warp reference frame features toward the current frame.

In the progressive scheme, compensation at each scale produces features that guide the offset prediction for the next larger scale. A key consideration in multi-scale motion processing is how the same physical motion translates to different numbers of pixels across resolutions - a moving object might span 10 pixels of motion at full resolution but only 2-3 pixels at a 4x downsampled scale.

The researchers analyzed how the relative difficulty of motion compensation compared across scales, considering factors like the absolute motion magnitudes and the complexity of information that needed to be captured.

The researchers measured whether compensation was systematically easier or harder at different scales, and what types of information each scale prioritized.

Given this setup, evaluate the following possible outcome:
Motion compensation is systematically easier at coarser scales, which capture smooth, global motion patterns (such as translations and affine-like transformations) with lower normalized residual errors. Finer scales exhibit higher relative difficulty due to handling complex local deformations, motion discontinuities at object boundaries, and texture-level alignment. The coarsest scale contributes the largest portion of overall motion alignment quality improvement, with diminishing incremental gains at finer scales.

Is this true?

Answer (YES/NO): NO